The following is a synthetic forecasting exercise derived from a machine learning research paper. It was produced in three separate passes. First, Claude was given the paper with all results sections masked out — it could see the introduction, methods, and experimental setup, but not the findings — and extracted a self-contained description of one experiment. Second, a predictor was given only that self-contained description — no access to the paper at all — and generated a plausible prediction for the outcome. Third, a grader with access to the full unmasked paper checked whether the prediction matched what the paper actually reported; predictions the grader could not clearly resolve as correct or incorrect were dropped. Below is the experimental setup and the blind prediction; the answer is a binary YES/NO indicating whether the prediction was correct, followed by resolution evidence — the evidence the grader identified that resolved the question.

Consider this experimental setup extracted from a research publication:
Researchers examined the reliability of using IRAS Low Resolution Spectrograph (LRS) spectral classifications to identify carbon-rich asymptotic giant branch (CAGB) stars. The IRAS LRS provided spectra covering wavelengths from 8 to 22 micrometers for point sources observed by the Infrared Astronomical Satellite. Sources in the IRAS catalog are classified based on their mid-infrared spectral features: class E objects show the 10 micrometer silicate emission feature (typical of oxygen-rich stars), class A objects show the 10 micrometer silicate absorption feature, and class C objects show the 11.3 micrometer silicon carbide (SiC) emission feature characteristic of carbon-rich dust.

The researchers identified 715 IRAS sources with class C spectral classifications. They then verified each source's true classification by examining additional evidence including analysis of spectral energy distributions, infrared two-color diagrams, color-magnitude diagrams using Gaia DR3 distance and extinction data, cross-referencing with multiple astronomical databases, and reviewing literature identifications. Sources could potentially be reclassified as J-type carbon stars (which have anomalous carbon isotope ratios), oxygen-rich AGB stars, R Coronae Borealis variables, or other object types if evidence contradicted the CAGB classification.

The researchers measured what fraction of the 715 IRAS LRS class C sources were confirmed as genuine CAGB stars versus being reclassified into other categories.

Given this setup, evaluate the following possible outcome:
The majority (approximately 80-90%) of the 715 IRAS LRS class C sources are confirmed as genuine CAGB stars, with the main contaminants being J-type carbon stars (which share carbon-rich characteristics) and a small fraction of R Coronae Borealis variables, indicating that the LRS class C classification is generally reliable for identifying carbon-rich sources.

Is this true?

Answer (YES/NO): NO